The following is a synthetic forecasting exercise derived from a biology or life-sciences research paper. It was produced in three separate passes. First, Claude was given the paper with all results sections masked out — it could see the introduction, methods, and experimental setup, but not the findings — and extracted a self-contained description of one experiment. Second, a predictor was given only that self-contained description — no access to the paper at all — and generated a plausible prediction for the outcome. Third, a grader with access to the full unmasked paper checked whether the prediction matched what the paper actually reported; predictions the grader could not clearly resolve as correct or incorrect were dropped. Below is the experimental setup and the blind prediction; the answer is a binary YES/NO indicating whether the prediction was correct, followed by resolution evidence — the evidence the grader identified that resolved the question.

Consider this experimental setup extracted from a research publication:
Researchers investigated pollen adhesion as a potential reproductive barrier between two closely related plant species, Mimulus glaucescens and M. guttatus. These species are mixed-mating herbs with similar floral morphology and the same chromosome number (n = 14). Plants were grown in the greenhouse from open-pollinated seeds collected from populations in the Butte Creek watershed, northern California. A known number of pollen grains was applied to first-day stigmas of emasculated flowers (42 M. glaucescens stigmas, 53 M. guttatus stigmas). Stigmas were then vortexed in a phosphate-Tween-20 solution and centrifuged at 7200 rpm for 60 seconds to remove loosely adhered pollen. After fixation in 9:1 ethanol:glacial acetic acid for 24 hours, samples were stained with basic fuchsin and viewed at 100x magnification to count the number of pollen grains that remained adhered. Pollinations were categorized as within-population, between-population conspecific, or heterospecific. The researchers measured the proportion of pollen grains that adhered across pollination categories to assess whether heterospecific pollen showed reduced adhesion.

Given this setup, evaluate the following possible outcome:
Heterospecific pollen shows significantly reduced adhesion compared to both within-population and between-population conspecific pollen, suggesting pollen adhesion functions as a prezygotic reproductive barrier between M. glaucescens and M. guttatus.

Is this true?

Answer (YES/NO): NO